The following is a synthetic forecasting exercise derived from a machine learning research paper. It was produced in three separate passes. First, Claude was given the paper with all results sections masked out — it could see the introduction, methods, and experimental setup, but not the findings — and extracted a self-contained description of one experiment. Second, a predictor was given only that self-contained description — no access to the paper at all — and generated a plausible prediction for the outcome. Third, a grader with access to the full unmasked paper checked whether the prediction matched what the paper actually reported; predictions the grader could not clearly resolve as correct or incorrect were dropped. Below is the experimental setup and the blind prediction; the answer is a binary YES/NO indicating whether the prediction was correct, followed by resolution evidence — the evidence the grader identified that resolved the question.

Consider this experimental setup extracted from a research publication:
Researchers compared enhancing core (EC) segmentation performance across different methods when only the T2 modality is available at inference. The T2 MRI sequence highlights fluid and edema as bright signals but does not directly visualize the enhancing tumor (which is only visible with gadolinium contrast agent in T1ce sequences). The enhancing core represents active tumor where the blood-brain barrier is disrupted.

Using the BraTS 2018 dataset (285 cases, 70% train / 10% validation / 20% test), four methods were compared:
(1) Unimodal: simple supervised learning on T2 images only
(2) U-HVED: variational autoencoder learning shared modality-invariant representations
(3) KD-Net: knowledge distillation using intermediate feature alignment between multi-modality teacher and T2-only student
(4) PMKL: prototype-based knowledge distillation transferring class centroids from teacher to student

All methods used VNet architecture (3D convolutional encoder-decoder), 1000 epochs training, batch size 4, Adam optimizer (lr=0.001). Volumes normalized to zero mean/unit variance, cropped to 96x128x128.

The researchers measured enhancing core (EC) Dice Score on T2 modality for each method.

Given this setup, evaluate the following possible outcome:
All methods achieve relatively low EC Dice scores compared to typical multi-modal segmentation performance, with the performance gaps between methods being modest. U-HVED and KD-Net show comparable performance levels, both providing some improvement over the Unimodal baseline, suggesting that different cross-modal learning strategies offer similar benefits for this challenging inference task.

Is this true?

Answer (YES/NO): NO